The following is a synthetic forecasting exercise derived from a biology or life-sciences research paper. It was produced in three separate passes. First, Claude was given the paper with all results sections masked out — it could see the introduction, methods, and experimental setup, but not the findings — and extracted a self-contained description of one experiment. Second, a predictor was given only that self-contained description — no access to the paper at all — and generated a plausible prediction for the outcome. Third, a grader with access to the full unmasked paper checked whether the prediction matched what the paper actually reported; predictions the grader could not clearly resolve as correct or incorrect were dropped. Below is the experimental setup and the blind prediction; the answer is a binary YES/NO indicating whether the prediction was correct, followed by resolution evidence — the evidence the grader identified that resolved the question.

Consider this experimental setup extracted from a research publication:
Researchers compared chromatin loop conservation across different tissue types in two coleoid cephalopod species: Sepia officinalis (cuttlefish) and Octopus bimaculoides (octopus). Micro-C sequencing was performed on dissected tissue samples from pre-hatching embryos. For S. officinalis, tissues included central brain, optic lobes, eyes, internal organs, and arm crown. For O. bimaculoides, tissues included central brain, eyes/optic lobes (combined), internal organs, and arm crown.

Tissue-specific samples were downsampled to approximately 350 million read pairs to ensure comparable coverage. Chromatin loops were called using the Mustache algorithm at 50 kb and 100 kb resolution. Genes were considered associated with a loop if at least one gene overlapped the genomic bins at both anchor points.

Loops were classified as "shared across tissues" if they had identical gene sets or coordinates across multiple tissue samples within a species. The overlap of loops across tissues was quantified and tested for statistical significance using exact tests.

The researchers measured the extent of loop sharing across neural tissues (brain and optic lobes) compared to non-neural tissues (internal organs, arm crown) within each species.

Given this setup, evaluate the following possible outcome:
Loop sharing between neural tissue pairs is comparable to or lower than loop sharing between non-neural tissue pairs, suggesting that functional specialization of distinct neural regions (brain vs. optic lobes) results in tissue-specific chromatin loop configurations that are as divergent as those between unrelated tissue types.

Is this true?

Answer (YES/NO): YES